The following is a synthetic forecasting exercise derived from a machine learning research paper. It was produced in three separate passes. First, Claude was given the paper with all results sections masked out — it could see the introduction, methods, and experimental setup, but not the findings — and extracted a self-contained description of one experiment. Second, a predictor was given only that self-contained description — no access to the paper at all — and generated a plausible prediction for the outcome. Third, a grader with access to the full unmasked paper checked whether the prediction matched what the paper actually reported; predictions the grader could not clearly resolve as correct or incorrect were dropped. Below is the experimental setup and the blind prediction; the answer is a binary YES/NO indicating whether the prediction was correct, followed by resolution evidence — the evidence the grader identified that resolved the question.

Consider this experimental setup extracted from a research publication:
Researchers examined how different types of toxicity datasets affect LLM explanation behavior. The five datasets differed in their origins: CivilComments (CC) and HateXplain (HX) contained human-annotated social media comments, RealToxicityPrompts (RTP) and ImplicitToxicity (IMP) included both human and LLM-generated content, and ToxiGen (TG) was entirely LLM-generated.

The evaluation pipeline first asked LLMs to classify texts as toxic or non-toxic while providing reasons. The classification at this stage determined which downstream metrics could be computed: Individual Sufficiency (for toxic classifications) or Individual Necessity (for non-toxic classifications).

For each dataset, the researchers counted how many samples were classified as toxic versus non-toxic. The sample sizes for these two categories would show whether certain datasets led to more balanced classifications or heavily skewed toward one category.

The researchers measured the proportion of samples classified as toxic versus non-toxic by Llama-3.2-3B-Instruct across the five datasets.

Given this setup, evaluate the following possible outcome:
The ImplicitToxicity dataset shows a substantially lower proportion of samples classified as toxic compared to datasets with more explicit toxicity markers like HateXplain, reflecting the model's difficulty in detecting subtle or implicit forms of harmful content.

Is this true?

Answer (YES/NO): YES